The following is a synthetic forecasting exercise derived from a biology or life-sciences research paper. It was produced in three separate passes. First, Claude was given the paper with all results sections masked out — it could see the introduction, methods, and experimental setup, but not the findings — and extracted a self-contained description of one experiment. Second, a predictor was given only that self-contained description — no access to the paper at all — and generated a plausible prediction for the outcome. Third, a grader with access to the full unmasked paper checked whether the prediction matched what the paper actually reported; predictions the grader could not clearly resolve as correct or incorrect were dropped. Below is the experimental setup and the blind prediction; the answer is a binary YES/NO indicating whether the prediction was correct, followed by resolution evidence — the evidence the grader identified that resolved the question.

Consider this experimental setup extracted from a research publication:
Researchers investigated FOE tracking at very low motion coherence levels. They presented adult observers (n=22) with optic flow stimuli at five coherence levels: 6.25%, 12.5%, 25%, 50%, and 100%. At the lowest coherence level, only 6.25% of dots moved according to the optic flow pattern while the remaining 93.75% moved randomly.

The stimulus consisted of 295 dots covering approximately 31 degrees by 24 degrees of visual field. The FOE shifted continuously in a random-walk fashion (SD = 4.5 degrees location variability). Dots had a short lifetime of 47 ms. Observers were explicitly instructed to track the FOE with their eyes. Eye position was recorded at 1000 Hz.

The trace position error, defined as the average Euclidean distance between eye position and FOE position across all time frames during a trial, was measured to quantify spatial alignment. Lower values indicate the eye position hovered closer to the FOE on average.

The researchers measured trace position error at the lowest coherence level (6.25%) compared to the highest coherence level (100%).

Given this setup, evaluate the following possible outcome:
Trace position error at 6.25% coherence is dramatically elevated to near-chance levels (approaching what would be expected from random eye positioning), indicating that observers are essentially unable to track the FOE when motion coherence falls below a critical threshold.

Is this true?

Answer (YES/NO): NO